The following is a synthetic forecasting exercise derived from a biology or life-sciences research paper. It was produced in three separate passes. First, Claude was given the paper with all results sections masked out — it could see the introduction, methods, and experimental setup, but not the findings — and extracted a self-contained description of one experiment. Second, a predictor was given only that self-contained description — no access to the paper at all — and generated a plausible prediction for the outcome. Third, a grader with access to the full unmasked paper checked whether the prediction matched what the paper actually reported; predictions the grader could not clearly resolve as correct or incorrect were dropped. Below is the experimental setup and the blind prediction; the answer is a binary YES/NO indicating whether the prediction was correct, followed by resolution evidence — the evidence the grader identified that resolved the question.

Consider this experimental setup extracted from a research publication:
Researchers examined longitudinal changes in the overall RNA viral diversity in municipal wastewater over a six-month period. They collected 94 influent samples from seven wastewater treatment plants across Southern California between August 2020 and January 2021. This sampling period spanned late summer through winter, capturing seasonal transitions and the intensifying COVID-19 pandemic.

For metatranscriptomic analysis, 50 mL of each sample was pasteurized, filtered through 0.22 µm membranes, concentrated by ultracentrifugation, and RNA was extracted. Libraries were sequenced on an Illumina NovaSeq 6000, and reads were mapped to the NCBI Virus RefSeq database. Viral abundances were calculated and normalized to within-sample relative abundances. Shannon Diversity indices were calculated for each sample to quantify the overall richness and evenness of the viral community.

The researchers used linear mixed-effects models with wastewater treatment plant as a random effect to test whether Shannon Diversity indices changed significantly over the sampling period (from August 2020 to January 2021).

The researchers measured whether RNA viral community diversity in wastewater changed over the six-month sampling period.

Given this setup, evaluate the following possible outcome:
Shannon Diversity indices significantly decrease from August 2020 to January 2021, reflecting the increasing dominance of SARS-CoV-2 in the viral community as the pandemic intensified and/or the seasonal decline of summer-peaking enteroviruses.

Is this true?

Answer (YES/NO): NO